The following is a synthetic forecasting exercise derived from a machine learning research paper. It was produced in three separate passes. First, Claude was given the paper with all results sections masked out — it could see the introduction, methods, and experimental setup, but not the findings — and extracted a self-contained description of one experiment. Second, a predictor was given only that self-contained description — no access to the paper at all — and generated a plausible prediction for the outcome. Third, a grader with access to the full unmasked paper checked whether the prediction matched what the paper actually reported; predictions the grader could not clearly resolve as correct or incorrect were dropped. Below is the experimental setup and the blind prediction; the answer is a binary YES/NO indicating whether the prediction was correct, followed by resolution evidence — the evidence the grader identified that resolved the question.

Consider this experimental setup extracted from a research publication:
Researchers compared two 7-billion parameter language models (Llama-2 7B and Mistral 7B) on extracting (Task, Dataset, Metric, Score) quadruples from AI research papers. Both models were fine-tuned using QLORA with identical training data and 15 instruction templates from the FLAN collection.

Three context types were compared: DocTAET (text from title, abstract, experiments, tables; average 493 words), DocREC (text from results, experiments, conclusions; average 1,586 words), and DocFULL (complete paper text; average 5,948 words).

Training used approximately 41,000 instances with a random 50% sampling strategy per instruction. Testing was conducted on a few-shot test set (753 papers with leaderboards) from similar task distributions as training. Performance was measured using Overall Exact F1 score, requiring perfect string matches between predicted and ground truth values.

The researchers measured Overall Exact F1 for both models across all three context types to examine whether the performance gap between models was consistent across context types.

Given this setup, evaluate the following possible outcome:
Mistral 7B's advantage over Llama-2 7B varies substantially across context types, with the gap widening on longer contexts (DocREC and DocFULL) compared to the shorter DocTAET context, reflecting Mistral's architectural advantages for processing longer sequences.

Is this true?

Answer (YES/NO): NO